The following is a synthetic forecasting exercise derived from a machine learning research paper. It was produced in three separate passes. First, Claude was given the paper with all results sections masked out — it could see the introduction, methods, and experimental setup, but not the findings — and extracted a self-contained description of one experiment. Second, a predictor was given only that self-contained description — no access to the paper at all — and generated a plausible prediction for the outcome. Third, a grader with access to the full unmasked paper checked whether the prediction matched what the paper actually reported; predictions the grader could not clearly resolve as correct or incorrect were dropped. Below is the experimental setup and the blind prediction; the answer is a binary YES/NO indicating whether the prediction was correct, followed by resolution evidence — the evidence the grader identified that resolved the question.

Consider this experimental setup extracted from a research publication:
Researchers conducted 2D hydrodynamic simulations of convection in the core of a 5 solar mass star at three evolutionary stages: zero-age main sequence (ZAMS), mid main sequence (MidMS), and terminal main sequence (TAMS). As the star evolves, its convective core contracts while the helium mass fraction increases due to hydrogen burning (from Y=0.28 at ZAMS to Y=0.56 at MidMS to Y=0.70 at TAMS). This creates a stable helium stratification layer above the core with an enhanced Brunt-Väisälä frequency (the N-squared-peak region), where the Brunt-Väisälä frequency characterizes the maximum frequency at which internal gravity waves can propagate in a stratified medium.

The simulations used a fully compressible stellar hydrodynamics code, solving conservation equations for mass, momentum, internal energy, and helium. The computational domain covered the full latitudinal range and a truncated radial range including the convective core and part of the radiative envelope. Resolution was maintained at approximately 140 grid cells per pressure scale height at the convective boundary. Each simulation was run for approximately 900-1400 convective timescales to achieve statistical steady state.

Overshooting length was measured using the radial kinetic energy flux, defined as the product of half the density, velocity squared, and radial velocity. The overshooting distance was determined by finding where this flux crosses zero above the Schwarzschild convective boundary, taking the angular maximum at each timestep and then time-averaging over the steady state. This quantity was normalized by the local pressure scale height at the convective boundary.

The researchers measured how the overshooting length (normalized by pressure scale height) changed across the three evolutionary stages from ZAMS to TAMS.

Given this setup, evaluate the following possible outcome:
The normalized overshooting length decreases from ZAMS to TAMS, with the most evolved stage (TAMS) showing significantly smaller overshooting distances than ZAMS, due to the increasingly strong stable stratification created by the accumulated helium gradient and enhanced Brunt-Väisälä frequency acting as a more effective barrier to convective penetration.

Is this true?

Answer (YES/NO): YES